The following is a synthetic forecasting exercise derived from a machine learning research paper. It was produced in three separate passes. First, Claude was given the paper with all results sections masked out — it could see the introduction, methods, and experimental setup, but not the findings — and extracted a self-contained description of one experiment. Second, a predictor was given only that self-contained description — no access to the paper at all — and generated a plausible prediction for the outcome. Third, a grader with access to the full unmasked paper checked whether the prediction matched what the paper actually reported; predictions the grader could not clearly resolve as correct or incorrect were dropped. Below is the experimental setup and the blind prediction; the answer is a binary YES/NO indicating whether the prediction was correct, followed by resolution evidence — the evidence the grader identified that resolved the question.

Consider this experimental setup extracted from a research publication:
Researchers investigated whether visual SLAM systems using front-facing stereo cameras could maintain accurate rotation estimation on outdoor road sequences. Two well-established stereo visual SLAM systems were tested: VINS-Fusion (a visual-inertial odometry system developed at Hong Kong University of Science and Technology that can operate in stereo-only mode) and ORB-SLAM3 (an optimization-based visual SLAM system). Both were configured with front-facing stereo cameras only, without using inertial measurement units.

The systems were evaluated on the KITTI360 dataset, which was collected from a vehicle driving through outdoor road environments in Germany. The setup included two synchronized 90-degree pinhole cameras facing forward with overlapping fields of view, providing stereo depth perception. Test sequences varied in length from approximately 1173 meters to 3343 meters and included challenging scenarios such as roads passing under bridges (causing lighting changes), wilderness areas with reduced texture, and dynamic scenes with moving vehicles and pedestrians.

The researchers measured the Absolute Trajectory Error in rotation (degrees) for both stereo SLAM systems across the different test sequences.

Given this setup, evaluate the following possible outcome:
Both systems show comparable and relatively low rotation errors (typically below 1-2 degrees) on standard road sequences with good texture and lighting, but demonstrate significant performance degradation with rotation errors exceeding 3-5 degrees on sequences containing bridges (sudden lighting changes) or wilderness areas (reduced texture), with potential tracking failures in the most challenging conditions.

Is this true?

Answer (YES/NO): NO